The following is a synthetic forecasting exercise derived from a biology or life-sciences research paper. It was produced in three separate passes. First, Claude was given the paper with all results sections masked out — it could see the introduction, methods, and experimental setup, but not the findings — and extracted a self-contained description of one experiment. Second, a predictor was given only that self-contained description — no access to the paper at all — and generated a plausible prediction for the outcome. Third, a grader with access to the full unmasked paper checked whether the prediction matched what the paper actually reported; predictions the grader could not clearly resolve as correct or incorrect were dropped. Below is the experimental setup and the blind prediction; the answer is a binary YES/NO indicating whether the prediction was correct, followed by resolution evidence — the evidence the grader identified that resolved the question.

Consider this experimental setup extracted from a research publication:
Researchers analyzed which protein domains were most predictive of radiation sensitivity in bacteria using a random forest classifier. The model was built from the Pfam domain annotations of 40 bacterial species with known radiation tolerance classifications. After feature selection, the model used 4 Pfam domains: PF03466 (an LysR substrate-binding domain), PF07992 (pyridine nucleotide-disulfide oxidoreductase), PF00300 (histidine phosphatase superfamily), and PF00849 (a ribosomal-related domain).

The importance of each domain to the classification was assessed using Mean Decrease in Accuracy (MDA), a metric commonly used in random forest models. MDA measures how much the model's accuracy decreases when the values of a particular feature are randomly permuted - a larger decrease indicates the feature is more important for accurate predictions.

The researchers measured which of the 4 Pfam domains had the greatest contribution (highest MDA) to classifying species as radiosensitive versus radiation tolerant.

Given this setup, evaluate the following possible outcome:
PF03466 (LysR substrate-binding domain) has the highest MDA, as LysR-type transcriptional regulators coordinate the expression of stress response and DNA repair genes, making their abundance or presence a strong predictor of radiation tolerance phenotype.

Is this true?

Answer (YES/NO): NO